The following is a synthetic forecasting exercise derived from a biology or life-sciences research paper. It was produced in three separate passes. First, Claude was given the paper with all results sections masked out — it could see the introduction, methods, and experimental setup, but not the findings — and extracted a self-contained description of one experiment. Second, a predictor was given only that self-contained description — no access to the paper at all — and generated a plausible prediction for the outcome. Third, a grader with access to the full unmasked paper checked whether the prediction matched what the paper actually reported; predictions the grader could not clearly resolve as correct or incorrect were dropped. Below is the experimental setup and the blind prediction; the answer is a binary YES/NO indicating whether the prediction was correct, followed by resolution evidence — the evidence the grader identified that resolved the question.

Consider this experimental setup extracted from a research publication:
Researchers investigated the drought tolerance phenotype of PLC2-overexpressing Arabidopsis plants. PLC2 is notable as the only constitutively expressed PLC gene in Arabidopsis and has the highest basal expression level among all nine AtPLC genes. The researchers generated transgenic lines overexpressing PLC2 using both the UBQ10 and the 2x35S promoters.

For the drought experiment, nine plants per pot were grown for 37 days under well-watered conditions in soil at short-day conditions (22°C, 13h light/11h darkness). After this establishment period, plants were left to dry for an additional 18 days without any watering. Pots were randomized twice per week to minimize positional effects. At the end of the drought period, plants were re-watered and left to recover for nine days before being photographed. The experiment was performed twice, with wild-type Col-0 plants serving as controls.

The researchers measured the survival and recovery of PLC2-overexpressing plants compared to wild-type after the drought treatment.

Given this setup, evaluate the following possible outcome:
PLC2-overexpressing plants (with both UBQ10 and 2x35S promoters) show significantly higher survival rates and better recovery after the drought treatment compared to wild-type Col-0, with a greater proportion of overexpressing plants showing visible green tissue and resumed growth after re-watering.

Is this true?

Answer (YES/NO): YES